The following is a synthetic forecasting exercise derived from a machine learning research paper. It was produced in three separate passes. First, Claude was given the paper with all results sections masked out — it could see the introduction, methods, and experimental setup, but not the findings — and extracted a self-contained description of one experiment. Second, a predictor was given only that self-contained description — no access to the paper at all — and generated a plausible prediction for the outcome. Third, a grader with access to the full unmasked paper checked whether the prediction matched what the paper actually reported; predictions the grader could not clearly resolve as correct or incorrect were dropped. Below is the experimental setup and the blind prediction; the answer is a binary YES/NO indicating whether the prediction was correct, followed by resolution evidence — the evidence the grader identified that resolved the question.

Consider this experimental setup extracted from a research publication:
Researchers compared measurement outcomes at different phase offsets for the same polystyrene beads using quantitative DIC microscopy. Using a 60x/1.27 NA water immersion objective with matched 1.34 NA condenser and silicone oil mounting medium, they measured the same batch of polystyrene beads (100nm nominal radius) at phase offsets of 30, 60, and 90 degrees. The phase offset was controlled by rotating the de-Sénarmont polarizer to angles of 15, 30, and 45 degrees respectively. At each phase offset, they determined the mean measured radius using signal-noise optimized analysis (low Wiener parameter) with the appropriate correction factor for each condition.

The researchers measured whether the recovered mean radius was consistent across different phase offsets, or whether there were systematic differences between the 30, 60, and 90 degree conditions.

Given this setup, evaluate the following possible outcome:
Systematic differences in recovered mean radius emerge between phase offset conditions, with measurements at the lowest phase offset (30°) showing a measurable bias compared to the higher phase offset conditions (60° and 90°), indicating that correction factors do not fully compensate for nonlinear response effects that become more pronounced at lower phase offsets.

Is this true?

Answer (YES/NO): NO